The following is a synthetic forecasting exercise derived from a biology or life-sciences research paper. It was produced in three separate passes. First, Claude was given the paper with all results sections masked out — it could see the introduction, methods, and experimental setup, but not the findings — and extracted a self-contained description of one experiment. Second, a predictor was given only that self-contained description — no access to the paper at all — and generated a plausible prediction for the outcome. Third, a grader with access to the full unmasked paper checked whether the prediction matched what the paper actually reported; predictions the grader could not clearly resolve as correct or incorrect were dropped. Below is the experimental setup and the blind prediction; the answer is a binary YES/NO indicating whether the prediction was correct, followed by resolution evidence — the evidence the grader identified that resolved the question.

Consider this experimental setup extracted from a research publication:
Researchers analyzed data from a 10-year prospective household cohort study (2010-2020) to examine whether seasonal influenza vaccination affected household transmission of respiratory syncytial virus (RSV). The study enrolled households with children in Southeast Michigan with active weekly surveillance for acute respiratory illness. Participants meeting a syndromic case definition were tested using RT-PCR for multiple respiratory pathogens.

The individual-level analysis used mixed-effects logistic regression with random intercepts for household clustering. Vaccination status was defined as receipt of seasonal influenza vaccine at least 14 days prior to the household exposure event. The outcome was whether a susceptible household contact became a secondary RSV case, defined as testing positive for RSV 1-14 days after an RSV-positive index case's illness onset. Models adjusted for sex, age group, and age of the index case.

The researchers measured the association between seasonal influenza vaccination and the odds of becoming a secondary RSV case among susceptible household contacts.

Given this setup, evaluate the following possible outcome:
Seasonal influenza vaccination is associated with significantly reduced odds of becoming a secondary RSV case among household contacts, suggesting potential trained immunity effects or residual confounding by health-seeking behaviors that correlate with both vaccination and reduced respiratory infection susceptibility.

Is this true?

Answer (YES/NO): NO